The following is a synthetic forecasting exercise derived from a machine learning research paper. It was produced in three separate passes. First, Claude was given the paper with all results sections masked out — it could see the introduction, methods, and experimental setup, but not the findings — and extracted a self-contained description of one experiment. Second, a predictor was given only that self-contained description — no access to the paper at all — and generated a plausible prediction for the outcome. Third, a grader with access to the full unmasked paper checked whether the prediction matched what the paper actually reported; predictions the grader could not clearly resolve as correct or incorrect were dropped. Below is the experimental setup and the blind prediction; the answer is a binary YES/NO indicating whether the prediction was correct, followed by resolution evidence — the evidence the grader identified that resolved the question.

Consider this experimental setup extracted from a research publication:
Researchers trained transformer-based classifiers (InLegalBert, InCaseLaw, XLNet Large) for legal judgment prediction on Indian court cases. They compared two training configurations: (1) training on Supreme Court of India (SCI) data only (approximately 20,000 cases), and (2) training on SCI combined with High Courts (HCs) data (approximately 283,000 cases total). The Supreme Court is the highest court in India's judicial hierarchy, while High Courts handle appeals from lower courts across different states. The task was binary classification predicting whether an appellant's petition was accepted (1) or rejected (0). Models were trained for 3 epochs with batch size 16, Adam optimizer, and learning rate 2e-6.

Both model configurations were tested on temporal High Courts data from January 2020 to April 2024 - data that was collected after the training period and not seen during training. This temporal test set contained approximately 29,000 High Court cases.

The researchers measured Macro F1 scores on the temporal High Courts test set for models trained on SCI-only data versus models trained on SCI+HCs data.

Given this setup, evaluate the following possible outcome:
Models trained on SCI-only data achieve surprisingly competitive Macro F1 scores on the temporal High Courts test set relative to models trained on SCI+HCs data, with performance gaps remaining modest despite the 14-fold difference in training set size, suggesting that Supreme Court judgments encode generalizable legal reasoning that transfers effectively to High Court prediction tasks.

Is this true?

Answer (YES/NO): NO